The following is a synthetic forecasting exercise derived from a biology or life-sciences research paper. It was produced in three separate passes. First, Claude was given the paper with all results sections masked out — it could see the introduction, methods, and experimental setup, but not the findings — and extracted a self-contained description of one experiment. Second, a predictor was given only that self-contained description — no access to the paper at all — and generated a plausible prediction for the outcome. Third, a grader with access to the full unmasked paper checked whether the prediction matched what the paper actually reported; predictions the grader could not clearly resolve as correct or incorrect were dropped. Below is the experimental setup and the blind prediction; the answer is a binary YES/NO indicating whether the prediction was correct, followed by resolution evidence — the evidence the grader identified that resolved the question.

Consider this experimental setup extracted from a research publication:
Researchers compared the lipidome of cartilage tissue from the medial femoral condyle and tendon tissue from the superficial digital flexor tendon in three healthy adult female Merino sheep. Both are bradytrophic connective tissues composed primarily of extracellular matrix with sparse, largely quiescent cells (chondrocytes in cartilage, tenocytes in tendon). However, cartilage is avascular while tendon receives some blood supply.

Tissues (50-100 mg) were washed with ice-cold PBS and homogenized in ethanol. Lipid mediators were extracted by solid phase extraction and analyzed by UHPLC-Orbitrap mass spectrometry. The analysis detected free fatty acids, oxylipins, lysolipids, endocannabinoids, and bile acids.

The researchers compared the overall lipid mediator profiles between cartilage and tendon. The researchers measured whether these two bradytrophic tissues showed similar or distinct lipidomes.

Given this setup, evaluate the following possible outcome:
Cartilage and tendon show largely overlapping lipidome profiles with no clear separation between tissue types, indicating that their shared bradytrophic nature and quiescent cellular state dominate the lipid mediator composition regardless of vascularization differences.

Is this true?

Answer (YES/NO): YES